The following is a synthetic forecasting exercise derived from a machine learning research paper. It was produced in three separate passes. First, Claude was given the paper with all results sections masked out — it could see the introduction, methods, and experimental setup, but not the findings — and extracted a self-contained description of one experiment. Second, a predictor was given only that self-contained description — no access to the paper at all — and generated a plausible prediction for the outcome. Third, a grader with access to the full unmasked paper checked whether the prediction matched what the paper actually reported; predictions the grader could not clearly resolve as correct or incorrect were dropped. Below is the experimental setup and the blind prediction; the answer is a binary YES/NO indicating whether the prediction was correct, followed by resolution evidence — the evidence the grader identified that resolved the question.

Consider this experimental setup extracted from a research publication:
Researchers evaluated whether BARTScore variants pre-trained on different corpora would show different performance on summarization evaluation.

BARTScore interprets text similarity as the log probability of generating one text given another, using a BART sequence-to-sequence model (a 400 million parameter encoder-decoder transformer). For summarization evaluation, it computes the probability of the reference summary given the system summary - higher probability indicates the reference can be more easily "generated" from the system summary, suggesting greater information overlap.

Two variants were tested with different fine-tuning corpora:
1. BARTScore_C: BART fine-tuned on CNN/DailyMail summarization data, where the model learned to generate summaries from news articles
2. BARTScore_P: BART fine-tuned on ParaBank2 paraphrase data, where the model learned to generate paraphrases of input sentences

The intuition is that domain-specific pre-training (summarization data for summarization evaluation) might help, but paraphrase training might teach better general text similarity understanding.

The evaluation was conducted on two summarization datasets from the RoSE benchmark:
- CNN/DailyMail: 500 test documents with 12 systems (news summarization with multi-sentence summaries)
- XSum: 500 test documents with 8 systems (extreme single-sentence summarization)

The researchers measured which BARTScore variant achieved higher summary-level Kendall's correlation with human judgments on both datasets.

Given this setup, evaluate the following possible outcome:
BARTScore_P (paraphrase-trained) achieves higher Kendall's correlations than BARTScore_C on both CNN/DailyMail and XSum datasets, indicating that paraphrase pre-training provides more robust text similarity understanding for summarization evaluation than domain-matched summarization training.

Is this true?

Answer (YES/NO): YES